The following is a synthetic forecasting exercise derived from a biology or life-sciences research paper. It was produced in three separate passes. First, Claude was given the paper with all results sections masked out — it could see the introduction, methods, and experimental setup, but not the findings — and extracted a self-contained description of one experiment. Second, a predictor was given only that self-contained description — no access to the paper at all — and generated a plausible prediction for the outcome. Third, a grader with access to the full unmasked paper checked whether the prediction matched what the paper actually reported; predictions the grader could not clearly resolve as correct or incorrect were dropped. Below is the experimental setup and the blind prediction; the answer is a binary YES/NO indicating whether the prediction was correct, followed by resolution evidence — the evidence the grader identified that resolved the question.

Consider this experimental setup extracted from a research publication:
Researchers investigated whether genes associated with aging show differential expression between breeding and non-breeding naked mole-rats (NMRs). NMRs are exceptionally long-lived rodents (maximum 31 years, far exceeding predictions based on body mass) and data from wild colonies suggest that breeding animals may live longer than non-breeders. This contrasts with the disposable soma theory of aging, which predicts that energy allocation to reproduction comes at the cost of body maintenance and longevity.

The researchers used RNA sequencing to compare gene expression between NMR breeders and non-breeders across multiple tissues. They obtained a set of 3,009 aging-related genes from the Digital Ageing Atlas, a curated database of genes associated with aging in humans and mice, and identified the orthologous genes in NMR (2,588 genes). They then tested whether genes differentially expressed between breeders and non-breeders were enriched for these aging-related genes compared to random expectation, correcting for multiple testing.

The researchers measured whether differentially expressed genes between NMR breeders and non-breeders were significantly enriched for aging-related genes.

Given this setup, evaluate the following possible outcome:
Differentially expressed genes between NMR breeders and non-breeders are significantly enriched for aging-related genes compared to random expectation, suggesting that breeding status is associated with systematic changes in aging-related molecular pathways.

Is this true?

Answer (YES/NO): YES